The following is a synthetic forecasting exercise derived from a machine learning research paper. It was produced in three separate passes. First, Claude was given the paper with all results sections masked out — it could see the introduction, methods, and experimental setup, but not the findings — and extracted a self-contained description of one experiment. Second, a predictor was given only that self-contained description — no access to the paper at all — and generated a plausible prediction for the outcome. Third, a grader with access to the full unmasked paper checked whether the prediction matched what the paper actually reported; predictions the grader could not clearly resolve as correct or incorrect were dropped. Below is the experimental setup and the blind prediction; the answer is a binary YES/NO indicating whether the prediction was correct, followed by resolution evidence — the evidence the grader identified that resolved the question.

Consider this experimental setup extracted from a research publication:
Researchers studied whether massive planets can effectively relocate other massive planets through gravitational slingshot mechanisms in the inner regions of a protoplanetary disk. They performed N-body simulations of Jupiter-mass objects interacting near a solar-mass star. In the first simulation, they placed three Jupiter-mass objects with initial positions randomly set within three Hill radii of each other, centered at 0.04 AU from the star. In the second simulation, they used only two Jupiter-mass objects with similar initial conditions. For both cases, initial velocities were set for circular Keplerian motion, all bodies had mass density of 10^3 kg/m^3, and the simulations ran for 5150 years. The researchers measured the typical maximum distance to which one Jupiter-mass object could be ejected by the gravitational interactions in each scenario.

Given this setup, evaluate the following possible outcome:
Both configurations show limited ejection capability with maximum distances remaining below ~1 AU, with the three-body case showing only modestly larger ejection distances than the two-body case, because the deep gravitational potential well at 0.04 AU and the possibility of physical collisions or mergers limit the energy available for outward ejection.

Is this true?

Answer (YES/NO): NO